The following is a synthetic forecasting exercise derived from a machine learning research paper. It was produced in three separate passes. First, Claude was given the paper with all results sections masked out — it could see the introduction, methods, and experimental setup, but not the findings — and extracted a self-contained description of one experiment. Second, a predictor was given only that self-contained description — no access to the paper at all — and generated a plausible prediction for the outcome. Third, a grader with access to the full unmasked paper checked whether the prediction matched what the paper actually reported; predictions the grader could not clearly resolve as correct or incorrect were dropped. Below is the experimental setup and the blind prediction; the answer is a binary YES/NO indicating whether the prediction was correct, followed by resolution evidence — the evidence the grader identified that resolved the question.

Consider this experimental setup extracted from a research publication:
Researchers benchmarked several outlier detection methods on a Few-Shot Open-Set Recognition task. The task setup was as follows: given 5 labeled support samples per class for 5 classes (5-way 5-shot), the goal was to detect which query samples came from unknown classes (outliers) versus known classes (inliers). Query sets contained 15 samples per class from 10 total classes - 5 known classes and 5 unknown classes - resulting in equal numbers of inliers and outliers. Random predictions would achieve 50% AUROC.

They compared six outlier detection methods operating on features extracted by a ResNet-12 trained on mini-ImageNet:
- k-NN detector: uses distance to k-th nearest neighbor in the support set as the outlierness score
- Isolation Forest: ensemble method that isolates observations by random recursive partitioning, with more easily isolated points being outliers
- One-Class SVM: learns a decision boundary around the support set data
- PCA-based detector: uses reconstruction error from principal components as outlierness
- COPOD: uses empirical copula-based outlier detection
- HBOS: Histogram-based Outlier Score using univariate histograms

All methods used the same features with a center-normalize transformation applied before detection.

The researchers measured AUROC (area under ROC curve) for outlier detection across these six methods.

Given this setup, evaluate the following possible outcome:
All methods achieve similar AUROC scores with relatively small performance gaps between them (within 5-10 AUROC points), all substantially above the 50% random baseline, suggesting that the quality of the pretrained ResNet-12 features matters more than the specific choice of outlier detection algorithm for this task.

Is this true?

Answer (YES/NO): NO